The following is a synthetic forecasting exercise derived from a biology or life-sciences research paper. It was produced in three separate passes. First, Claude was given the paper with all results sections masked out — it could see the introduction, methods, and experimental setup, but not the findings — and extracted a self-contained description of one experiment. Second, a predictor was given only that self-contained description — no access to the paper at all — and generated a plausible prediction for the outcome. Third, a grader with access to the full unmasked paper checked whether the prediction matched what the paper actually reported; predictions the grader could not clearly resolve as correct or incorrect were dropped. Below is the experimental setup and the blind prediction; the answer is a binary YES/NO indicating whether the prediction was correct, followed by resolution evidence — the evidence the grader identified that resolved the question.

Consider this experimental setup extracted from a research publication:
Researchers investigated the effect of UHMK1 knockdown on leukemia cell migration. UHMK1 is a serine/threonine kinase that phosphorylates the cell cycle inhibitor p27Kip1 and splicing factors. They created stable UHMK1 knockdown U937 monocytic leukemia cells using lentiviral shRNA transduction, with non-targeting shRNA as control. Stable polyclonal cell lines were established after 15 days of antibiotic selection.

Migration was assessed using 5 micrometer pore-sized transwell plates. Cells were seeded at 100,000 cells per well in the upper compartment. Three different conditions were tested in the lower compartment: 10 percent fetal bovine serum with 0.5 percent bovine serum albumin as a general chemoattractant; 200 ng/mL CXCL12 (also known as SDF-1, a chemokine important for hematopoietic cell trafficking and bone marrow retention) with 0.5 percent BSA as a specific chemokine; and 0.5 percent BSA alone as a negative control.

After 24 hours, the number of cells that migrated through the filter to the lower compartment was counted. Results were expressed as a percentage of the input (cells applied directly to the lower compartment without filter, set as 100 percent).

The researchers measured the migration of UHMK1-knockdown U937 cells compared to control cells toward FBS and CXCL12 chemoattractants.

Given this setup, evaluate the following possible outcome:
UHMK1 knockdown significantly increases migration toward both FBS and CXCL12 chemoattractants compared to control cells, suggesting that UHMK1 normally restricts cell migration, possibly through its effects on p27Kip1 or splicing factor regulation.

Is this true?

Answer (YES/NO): NO